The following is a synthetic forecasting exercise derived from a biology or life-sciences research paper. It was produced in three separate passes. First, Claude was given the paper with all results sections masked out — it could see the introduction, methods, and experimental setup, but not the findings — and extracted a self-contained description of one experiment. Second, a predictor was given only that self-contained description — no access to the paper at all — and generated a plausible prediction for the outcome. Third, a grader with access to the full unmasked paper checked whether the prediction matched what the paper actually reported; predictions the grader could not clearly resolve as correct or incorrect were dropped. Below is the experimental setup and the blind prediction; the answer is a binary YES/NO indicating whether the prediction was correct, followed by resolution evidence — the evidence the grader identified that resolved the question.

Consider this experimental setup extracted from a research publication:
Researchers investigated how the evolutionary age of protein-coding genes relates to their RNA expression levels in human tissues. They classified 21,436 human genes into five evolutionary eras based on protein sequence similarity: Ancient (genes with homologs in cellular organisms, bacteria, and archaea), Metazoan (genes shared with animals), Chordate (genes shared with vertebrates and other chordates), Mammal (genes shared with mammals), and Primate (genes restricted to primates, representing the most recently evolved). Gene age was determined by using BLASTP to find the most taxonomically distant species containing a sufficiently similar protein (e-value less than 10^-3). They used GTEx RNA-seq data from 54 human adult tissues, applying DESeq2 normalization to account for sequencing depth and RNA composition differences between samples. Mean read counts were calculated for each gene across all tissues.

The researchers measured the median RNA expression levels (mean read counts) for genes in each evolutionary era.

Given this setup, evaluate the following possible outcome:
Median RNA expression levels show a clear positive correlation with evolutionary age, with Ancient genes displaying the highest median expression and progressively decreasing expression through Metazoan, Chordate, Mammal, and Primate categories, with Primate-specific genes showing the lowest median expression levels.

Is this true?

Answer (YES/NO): YES